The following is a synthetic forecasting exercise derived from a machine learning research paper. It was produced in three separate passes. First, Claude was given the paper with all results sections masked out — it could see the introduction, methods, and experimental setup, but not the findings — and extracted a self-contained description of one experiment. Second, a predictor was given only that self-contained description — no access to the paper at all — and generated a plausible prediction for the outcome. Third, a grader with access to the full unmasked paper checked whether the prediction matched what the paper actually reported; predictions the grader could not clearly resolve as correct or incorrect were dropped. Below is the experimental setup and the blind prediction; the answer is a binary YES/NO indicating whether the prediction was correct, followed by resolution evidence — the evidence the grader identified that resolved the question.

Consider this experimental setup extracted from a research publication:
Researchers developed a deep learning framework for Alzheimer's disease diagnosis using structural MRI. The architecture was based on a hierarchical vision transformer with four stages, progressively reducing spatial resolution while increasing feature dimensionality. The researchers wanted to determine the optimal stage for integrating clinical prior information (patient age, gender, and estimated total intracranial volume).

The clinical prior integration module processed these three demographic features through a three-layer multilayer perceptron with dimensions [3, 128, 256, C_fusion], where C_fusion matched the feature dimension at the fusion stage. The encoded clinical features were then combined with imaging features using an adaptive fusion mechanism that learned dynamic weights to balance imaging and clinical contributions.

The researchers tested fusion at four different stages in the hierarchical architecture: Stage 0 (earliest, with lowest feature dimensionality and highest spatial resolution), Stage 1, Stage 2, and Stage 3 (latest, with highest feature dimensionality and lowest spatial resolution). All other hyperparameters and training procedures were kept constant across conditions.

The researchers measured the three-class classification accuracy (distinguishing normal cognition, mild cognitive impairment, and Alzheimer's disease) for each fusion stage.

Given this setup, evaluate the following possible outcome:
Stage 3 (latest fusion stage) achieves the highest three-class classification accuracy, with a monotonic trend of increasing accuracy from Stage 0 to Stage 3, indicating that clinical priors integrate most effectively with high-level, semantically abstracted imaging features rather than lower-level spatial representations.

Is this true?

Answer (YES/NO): NO